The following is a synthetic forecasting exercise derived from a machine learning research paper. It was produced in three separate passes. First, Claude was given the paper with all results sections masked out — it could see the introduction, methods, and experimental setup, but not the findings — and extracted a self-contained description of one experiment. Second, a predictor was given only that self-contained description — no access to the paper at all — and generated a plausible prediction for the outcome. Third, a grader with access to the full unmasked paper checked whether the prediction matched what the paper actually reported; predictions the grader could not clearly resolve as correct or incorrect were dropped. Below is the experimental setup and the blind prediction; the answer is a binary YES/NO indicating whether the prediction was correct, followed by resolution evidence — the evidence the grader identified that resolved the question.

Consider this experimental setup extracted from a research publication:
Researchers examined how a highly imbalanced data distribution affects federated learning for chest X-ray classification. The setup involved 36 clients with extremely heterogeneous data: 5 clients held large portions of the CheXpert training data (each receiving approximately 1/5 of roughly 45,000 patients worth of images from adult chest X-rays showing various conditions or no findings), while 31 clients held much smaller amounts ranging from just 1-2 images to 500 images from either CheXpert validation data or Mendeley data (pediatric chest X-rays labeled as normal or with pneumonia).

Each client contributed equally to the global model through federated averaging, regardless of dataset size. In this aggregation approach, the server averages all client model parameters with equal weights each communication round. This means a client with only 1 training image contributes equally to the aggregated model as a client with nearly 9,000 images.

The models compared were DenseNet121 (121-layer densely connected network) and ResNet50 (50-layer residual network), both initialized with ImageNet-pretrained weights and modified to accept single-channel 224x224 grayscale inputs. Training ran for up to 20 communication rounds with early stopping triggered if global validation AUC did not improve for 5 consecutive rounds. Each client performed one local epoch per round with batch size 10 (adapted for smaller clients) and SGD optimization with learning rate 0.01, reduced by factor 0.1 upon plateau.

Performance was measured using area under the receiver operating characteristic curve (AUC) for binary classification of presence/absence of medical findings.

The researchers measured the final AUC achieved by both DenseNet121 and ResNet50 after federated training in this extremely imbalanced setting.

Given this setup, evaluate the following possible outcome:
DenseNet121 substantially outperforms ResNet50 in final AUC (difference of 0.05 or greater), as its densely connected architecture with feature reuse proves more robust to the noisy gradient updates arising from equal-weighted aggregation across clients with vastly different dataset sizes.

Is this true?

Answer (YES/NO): NO